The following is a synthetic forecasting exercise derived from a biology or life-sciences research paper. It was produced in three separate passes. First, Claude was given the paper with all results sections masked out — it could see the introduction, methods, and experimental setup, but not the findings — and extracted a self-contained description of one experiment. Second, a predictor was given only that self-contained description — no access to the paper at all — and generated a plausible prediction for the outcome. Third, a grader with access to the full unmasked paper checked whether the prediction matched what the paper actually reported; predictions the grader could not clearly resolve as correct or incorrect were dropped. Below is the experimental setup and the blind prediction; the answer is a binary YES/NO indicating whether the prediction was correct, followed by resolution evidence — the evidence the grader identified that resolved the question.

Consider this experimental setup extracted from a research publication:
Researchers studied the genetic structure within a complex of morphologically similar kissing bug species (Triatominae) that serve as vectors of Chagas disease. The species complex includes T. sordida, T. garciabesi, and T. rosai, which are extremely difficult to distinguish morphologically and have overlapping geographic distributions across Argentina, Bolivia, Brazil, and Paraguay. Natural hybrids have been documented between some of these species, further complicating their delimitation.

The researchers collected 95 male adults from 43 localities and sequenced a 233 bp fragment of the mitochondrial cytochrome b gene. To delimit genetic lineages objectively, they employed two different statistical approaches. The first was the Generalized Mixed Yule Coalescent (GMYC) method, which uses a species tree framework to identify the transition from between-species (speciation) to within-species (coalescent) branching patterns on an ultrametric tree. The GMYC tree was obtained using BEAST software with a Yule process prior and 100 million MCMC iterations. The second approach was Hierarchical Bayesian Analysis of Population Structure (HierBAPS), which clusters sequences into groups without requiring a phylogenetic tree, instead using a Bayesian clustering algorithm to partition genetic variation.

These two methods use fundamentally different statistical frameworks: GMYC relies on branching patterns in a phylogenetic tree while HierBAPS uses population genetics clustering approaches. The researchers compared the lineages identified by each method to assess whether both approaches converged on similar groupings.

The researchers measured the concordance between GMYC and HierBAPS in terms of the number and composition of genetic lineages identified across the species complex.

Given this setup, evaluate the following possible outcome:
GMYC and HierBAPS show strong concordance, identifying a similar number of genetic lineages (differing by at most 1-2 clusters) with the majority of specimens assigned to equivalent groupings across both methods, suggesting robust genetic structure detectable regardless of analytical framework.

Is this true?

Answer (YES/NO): YES